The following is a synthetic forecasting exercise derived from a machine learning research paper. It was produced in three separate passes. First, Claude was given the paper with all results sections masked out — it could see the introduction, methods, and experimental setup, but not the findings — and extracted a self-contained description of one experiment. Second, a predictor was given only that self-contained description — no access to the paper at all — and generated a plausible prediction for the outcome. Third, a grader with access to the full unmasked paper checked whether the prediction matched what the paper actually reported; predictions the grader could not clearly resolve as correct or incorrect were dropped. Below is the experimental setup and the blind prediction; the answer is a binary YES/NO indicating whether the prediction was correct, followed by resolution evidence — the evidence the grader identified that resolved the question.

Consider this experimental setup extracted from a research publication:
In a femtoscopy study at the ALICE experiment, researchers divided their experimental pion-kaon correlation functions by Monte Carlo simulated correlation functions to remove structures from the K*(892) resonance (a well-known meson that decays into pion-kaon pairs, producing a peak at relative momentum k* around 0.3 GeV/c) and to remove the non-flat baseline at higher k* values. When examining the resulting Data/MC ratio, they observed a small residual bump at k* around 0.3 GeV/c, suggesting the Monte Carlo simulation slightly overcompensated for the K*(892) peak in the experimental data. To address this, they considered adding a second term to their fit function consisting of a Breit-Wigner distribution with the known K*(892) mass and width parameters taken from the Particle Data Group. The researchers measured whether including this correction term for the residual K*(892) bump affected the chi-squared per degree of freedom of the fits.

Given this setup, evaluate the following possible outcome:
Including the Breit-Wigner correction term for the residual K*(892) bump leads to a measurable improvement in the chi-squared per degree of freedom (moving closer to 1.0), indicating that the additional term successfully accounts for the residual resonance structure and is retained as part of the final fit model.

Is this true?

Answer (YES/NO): YES